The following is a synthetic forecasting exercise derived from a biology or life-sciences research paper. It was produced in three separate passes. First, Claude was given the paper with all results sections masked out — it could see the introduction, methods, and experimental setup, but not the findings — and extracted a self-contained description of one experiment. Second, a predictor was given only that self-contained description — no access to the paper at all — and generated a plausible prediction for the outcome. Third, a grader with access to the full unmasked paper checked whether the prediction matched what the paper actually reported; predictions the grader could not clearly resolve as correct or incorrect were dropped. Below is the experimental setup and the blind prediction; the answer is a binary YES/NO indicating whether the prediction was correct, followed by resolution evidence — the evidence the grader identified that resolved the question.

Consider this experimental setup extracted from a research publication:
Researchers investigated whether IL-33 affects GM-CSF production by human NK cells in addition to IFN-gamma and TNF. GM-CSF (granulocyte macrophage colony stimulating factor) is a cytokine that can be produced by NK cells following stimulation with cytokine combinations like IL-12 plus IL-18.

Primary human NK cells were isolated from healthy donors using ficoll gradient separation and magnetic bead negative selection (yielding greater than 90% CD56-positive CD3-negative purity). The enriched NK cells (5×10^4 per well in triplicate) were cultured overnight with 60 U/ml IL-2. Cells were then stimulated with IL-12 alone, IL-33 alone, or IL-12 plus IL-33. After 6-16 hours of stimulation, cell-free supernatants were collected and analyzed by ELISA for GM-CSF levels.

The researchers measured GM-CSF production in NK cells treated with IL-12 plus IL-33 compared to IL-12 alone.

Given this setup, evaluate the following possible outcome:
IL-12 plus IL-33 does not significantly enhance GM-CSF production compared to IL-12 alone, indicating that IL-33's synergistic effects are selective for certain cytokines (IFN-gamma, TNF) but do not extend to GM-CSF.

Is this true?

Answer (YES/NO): NO